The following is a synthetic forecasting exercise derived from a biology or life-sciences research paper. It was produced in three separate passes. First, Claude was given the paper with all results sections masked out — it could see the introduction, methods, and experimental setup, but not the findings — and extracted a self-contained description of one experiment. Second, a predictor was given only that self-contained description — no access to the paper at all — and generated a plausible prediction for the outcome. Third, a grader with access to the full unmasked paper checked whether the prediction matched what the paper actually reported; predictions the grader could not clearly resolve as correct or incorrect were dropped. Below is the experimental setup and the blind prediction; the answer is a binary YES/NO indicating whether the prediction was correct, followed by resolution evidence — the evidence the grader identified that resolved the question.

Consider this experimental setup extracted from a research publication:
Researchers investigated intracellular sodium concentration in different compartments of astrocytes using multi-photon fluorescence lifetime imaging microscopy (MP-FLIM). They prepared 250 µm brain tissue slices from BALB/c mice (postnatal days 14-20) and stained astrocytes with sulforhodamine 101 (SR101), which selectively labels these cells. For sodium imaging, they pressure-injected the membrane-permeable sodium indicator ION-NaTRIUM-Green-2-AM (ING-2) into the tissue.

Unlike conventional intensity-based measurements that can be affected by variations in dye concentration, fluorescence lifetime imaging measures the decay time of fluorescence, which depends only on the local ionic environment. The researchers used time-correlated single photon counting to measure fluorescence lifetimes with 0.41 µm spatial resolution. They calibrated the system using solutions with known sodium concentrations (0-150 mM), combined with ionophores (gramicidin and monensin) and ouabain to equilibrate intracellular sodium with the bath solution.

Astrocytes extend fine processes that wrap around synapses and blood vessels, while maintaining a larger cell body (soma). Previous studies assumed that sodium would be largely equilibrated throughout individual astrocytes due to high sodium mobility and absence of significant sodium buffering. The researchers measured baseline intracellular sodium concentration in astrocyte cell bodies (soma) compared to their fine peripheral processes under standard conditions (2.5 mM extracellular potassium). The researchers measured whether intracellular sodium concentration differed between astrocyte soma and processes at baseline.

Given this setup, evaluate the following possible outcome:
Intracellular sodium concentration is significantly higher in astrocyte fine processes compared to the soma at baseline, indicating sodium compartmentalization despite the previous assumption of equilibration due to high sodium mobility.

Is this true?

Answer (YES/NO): YES